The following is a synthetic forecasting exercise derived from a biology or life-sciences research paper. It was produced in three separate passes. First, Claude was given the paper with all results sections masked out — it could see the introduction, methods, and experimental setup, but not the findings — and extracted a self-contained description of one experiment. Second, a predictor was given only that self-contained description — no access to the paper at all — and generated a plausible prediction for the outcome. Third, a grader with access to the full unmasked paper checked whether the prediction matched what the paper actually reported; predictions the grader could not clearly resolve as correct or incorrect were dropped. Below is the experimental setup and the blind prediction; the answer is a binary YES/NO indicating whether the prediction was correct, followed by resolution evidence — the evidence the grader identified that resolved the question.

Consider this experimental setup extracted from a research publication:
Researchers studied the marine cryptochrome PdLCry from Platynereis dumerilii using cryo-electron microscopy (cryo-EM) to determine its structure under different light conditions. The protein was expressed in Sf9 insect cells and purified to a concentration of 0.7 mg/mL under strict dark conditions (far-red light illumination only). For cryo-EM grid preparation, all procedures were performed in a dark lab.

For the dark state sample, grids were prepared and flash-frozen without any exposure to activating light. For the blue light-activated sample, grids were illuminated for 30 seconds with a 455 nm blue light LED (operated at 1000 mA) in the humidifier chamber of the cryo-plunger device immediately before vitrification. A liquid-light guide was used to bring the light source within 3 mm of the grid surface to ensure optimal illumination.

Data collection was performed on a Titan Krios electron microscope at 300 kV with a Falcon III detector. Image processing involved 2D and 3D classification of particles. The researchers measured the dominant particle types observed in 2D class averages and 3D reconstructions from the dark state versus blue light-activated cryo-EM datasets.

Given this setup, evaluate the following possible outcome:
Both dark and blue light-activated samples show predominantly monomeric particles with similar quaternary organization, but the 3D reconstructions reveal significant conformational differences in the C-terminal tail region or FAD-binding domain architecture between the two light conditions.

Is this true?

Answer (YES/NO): NO